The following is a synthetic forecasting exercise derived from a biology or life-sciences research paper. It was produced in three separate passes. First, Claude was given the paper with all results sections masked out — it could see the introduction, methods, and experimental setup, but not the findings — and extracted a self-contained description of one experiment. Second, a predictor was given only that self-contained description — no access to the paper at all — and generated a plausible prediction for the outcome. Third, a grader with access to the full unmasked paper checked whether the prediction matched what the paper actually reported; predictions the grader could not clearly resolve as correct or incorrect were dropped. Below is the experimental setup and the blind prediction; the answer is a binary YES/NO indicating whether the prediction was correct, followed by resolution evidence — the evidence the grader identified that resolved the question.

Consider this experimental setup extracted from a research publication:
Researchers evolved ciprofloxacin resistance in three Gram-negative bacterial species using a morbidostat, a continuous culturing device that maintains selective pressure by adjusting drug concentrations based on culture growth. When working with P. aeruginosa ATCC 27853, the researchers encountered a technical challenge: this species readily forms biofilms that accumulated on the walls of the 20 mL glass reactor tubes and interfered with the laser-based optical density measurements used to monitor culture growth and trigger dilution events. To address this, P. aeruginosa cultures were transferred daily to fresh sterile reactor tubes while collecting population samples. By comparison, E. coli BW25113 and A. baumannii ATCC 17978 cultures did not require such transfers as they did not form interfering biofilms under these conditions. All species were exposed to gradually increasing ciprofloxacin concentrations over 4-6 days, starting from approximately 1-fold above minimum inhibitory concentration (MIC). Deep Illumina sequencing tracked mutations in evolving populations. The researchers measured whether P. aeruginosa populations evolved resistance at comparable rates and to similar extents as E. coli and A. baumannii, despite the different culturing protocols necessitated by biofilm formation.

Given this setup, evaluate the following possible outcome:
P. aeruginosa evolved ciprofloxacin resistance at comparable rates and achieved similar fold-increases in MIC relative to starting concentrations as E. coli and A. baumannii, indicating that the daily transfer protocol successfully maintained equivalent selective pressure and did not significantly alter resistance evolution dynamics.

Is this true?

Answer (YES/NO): NO